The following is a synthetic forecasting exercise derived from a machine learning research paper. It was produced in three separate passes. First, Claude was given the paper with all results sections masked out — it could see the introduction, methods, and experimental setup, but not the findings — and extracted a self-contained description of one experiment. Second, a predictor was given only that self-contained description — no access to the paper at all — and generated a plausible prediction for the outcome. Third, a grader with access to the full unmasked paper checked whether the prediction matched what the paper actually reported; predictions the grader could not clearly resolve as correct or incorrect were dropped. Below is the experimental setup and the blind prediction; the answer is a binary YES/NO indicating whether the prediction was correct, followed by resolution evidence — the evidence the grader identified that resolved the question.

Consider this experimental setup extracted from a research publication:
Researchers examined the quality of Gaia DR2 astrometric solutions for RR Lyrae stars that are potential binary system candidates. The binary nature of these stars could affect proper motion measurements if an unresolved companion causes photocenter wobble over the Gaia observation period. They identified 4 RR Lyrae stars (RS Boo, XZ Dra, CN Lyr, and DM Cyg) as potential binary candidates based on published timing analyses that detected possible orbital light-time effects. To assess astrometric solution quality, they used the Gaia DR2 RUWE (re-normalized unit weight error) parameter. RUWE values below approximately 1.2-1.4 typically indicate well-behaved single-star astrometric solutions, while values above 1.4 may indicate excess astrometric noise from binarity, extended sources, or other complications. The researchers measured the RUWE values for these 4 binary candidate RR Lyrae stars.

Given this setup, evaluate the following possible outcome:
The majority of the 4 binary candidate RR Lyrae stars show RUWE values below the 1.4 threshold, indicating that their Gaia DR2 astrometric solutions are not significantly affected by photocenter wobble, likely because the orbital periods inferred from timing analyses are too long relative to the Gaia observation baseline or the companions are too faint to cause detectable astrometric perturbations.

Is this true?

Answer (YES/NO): YES